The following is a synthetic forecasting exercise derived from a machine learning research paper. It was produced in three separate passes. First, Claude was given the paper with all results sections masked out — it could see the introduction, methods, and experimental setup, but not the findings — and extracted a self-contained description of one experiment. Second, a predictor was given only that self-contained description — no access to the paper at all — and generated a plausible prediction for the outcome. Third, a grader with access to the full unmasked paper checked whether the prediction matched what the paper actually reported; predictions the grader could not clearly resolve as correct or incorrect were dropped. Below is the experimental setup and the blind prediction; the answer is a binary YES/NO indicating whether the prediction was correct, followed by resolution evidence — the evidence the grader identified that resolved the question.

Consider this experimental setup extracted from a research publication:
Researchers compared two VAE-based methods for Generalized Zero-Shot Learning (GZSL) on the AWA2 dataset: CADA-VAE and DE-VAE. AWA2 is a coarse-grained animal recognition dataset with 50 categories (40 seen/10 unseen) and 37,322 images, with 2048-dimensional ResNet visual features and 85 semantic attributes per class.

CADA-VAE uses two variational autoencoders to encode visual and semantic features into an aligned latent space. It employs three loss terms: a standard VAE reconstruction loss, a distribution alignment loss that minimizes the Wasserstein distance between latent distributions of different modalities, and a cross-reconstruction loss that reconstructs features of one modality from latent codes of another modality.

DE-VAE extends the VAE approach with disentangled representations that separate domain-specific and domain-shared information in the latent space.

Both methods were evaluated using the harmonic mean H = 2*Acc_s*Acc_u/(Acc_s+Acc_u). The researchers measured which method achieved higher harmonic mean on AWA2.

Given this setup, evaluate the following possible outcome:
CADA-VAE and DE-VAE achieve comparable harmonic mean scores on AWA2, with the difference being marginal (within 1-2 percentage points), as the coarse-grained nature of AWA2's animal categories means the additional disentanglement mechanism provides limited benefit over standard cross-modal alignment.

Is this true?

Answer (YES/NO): NO